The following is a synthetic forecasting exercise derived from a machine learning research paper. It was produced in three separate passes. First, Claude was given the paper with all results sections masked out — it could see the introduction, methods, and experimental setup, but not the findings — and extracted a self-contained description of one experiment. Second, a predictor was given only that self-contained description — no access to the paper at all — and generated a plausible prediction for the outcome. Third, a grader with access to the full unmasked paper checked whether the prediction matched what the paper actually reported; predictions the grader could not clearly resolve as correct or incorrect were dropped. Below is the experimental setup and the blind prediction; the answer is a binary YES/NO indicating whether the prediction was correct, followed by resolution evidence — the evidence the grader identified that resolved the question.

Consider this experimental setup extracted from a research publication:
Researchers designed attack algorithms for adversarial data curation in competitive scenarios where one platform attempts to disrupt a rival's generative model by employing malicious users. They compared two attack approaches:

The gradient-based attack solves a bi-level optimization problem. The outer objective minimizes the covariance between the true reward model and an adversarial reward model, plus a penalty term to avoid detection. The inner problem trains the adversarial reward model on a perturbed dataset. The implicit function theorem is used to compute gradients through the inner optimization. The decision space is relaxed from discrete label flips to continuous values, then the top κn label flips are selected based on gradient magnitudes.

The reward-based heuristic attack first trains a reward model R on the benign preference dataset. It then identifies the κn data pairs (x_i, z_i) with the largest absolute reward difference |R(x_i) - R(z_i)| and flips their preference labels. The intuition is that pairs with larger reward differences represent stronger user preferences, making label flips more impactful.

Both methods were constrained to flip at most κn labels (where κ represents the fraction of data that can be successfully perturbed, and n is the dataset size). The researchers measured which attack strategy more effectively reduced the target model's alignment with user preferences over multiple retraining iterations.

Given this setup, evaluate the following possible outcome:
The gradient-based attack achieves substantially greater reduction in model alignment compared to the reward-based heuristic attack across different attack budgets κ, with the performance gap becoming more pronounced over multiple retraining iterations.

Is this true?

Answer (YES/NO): NO